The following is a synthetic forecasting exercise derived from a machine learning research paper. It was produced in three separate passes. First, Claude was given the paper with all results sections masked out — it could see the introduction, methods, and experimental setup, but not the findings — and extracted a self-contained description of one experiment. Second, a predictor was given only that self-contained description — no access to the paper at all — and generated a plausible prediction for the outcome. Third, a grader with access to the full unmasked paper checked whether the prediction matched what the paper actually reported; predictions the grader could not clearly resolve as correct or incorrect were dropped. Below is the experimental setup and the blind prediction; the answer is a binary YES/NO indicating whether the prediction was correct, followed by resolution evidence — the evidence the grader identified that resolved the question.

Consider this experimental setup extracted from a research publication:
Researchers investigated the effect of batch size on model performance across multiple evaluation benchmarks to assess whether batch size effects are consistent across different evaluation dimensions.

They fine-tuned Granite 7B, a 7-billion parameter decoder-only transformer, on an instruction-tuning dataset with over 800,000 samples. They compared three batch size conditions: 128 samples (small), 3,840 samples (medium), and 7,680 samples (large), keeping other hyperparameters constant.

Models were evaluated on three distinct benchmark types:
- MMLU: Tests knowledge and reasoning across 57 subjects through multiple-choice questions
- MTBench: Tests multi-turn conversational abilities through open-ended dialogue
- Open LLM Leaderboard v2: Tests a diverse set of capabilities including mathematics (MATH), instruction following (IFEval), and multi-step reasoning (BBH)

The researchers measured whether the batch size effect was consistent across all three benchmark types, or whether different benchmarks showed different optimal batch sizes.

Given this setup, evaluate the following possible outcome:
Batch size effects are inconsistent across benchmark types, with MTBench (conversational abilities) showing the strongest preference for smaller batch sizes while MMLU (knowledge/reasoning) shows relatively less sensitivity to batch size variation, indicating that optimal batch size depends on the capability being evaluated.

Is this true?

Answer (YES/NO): NO